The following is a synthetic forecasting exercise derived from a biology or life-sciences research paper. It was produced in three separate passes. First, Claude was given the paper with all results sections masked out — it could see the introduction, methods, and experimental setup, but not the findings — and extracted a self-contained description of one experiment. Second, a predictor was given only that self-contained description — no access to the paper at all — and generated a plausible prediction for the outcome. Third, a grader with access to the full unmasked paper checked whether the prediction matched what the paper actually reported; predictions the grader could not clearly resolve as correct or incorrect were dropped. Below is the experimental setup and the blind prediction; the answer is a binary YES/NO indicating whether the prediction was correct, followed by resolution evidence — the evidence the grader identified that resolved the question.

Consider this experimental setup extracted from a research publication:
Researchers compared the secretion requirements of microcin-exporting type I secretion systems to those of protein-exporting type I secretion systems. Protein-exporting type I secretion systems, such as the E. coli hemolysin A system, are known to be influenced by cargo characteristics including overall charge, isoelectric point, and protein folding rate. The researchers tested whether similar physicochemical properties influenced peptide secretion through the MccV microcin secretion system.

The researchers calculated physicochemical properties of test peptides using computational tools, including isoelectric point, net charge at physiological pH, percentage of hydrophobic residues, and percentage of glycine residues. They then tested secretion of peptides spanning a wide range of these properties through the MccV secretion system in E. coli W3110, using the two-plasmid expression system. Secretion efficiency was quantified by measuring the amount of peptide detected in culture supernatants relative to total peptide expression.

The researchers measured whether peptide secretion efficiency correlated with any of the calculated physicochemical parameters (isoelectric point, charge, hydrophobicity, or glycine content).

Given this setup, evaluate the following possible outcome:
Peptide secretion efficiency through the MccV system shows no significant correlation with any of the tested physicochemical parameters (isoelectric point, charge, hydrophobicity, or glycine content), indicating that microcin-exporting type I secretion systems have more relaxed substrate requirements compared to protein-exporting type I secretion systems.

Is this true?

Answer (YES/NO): NO